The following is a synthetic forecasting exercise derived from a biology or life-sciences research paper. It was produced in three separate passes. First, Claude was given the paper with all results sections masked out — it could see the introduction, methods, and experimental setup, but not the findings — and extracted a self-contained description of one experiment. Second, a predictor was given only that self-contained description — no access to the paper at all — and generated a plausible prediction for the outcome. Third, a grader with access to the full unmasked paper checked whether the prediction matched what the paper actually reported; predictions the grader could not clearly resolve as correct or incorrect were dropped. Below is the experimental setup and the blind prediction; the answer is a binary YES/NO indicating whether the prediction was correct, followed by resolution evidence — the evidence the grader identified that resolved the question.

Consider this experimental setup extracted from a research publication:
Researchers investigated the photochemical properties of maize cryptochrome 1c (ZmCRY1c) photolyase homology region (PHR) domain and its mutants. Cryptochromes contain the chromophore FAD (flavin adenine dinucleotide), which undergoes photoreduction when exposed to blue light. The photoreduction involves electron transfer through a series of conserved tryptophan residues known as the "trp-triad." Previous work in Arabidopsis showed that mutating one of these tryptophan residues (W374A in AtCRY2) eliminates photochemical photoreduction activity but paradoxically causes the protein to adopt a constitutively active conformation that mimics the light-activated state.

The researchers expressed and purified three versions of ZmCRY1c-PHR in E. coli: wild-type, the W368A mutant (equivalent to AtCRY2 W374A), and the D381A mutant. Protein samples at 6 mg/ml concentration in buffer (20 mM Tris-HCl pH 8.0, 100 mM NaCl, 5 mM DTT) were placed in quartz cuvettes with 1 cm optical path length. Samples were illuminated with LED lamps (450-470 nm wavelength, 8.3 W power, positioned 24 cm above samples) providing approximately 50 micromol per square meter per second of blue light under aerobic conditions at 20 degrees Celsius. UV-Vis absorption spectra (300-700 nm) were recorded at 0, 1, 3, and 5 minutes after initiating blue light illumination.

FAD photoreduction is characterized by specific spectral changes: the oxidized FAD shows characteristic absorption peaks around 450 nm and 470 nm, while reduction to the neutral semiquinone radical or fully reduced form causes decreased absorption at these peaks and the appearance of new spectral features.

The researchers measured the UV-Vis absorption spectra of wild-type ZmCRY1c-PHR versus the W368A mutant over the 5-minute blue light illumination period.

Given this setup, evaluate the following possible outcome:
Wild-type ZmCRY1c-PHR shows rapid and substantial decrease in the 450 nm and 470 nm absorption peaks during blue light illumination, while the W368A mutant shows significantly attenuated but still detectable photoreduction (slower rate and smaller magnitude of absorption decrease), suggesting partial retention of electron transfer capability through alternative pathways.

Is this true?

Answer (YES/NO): NO